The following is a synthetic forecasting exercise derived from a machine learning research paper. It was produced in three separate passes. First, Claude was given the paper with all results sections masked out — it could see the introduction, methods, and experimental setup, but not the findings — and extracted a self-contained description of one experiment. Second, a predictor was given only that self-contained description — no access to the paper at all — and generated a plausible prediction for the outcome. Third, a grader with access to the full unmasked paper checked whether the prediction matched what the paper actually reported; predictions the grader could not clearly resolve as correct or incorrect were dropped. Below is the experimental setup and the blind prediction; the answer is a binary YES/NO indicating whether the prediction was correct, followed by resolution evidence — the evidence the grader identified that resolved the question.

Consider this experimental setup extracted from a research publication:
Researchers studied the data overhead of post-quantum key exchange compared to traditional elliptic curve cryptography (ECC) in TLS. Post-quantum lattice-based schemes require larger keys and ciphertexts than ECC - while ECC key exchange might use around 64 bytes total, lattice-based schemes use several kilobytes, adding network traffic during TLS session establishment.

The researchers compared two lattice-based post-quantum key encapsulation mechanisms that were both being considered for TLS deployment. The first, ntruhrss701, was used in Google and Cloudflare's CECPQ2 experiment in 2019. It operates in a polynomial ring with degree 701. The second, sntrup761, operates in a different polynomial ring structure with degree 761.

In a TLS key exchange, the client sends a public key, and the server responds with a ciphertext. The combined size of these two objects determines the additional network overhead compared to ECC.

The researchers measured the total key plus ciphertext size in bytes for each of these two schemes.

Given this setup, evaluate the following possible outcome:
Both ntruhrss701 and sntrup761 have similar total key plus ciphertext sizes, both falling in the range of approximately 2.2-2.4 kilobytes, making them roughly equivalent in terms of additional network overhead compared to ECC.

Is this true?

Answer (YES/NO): YES